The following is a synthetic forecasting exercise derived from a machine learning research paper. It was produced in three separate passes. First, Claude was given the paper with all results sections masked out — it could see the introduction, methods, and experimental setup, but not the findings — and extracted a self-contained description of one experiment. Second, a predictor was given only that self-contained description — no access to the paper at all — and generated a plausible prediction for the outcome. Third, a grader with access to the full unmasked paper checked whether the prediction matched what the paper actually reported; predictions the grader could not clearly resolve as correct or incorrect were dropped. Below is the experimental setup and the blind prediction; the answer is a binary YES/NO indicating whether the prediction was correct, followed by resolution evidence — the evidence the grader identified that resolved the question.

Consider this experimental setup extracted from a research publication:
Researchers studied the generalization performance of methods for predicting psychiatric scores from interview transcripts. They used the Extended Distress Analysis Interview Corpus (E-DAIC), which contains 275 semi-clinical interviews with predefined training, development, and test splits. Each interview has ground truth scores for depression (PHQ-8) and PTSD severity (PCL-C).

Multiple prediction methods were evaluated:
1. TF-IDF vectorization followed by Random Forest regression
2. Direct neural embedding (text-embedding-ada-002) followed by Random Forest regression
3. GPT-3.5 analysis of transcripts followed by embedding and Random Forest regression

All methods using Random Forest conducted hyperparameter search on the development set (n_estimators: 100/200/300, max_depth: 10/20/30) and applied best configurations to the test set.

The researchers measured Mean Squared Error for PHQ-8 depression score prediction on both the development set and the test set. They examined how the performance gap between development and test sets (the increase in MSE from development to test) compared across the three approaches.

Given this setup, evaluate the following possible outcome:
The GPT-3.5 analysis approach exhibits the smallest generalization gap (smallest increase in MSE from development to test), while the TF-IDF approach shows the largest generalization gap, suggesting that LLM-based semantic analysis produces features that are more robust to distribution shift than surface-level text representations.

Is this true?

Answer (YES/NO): YES